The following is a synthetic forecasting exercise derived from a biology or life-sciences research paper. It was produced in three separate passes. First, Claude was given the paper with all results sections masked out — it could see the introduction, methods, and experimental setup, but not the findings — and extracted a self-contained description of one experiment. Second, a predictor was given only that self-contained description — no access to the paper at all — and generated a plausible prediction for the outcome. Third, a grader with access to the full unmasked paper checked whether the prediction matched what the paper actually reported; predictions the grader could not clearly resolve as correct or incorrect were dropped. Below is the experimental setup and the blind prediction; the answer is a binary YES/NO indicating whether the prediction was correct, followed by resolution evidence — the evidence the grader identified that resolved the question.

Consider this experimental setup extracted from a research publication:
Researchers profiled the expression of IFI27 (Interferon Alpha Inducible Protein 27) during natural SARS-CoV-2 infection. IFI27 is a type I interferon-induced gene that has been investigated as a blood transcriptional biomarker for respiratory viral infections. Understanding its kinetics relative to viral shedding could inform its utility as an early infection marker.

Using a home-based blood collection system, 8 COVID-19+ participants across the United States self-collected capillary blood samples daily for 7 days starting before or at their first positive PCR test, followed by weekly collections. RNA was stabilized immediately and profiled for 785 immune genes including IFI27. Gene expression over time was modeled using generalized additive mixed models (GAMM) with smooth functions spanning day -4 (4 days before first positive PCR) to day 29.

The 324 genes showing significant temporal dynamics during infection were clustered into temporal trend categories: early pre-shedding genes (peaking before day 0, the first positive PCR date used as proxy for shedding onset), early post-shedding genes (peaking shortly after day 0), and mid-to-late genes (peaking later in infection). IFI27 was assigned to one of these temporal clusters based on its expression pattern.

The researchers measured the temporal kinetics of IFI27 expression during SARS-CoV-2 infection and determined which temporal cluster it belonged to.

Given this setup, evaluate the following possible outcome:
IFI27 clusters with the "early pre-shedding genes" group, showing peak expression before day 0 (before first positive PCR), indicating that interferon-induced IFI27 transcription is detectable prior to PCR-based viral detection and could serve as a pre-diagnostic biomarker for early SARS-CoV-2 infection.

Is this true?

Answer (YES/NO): NO